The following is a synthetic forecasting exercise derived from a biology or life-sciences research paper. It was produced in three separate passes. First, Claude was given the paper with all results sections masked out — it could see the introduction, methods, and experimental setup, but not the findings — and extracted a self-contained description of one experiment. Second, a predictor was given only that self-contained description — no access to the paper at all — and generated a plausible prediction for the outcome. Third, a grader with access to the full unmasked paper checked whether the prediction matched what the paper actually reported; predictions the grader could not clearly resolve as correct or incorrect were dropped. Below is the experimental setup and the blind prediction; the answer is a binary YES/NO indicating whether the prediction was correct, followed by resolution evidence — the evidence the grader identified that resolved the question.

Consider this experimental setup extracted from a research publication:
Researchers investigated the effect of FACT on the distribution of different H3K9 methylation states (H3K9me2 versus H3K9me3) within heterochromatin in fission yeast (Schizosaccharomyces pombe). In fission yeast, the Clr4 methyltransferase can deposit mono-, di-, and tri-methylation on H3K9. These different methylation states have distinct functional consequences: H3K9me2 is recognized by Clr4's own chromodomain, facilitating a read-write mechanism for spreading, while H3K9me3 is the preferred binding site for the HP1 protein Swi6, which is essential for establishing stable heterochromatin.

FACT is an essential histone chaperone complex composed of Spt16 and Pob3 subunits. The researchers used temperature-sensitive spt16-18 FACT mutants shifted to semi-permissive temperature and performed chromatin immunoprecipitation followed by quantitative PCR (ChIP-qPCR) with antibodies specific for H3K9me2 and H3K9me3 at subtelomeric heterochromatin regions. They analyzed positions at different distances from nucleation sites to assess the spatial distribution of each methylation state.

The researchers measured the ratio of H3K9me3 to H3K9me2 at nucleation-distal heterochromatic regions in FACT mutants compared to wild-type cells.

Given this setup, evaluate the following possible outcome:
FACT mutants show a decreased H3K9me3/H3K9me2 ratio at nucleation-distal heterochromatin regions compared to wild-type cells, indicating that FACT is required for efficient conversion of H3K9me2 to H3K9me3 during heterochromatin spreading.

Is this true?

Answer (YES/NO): YES